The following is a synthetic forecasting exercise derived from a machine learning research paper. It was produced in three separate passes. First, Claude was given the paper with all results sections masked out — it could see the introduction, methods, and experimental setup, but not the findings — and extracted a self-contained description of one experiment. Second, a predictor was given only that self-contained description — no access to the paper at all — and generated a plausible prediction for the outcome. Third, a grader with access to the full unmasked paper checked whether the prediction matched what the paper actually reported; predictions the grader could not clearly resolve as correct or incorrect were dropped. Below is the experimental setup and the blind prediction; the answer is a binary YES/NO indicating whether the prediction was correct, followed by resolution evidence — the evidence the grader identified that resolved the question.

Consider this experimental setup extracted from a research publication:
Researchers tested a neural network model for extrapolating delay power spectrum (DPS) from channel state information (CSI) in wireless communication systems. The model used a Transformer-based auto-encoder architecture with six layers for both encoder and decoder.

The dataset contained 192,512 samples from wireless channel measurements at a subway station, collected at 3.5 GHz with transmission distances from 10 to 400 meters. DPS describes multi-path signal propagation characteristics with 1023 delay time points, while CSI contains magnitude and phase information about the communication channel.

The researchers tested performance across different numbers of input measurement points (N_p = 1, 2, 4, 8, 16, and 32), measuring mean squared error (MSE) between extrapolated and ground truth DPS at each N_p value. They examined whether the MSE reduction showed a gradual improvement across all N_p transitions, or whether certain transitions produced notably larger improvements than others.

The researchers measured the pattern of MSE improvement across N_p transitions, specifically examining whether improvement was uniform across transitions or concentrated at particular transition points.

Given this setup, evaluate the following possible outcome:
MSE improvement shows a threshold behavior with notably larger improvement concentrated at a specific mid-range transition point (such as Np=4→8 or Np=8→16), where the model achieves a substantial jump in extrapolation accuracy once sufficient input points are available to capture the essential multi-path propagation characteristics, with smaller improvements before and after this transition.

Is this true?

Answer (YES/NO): NO